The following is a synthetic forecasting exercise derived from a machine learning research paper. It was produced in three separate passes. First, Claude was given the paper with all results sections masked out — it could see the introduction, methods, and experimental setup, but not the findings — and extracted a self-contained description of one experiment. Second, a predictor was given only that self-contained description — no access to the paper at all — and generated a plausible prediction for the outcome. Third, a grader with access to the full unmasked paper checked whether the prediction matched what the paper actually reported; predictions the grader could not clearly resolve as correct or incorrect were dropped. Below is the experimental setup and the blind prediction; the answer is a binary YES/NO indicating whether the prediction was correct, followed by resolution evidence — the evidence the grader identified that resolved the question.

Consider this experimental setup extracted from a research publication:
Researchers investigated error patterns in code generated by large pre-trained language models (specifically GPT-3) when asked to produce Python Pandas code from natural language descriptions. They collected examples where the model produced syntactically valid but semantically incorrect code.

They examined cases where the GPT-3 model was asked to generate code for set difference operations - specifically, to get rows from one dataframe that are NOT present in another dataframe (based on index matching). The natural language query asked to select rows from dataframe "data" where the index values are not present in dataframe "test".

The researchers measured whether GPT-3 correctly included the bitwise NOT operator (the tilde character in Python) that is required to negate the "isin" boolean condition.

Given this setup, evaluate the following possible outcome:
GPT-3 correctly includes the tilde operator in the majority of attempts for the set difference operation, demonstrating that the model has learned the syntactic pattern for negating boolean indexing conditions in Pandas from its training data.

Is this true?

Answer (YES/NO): NO